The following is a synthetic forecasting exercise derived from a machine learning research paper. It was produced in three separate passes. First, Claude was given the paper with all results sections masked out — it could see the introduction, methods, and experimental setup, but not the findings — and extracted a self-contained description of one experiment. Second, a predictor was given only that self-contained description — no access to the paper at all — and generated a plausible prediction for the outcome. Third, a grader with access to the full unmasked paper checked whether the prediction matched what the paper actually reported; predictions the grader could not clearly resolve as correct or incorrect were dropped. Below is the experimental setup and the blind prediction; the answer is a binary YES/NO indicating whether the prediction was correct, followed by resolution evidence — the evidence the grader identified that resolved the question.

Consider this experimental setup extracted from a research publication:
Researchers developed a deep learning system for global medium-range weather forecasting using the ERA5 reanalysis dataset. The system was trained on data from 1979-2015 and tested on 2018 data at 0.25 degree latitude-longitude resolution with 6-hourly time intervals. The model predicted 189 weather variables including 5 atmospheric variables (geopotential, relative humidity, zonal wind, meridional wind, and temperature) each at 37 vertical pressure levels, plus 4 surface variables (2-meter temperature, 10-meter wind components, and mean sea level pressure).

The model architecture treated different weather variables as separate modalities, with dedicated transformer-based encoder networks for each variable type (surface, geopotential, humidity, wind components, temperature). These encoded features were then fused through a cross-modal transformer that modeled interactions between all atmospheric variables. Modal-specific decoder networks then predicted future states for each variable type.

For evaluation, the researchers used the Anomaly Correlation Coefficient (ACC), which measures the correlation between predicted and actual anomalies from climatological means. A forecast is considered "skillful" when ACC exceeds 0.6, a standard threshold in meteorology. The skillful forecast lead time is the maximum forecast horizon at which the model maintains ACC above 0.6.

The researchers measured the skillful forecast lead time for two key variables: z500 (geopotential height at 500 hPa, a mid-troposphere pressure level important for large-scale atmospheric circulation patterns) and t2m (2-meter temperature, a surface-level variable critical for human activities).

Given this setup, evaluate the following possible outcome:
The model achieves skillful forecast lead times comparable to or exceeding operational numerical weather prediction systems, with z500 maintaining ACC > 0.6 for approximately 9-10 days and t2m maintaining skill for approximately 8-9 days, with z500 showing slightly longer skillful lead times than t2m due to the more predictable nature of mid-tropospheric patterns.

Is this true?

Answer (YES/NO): NO